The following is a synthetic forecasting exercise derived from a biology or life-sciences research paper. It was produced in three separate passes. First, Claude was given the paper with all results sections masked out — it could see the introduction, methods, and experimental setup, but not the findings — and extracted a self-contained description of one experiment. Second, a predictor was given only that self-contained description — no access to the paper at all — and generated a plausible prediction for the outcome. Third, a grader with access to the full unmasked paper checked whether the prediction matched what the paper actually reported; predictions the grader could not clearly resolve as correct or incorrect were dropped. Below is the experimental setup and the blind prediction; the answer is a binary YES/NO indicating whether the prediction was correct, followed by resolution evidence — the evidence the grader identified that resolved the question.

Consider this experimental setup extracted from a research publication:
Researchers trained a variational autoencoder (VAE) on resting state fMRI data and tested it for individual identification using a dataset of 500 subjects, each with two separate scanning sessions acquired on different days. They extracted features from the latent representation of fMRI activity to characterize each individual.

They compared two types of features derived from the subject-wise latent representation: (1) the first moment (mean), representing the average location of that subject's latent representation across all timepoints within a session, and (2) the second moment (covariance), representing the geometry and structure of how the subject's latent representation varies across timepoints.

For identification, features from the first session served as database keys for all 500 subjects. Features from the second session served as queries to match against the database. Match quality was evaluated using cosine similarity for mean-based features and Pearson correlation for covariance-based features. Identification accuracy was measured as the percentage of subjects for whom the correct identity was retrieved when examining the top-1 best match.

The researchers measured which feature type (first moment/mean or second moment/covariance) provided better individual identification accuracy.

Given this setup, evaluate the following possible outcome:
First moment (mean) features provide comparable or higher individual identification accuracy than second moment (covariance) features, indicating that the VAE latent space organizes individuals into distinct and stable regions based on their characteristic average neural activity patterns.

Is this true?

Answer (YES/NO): NO